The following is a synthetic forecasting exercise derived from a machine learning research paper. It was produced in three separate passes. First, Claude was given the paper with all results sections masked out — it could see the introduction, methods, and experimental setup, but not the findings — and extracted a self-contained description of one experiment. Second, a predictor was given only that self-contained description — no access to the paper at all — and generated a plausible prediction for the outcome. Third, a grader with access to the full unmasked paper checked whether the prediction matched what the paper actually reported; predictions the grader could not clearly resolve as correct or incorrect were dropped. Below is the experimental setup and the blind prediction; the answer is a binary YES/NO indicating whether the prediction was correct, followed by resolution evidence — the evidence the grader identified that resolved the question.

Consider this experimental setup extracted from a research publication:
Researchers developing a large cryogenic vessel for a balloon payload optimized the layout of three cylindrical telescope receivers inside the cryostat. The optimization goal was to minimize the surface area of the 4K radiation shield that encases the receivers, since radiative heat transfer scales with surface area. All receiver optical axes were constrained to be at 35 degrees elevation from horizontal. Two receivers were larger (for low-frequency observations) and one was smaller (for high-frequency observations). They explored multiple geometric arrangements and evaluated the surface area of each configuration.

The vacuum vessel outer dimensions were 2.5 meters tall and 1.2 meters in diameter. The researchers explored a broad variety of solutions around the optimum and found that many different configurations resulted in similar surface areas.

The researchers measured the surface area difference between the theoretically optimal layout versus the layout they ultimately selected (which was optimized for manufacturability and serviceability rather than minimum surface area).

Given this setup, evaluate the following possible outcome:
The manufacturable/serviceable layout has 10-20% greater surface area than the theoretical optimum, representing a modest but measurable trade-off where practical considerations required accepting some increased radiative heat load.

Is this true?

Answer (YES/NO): NO